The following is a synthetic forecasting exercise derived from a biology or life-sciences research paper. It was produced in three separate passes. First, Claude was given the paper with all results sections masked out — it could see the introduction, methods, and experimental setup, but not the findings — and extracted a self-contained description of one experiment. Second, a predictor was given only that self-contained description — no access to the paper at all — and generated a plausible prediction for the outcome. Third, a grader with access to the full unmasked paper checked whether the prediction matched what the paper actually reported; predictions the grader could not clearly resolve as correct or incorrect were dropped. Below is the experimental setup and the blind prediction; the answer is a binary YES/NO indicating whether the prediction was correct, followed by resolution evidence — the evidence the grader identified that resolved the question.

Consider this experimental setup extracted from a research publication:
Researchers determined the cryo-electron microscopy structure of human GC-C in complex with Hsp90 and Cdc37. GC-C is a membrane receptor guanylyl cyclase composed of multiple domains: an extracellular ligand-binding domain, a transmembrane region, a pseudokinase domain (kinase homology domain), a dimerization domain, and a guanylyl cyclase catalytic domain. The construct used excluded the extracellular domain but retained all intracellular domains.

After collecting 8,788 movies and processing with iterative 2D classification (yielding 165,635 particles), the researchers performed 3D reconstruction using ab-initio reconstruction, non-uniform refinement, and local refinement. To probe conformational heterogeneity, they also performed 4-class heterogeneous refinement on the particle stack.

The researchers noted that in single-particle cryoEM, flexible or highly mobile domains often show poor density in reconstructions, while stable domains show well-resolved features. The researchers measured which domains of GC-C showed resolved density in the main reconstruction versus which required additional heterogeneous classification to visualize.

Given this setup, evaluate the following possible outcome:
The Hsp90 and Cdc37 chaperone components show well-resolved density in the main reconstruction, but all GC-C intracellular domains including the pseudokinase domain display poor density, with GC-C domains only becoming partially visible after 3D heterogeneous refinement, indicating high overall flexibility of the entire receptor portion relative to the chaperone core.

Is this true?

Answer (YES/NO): NO